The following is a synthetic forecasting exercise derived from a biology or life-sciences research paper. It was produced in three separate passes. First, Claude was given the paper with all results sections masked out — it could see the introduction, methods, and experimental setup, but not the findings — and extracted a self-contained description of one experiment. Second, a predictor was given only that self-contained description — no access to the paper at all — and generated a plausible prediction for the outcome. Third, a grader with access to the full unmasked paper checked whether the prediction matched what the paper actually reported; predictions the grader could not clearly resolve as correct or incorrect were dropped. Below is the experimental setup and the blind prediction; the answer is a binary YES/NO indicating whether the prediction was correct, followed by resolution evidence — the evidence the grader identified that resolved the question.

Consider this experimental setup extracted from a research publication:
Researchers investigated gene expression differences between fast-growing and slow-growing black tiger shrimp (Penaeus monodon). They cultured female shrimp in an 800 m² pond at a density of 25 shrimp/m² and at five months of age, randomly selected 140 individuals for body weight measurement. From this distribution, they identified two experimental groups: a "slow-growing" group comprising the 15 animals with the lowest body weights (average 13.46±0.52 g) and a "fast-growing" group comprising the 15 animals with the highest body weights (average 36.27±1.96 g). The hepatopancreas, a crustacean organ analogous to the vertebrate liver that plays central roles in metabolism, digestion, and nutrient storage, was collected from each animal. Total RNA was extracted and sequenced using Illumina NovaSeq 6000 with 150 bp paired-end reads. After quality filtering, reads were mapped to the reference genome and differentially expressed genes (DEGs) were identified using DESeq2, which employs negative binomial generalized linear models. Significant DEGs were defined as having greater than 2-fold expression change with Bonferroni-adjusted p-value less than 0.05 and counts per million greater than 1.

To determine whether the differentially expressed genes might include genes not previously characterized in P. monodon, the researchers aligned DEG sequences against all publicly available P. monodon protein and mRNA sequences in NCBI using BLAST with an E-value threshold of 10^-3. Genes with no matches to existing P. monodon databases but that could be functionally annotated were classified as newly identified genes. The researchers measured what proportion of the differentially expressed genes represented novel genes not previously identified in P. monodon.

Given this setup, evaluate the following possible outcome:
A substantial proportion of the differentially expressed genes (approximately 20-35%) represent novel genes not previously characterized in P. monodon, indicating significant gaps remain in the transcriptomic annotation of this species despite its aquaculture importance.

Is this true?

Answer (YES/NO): NO